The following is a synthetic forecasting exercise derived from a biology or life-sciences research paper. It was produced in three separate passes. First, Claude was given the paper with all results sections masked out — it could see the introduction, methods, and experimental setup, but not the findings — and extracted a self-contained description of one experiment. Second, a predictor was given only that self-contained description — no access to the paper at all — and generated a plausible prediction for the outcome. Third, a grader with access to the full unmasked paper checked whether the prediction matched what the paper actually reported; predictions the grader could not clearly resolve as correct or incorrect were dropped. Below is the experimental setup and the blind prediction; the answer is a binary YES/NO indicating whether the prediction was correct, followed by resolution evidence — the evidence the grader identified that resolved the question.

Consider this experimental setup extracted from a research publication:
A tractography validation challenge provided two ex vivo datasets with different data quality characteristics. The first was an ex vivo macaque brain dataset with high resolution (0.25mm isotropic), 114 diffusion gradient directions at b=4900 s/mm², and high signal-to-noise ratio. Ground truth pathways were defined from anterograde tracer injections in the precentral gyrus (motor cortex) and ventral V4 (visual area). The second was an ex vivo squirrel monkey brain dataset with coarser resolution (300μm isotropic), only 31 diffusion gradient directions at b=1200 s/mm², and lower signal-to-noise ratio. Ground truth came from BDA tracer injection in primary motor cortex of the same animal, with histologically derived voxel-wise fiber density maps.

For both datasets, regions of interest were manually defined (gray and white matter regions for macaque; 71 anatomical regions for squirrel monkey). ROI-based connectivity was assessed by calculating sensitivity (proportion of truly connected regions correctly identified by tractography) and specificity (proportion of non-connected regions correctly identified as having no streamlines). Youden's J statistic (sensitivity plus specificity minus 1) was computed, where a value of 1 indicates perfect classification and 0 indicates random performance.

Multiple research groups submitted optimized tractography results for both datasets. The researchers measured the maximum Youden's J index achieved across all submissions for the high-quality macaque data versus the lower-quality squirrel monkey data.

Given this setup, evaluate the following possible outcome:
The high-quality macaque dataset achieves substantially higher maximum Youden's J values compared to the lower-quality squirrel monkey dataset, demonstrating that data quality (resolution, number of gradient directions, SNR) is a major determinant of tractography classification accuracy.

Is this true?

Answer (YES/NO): NO